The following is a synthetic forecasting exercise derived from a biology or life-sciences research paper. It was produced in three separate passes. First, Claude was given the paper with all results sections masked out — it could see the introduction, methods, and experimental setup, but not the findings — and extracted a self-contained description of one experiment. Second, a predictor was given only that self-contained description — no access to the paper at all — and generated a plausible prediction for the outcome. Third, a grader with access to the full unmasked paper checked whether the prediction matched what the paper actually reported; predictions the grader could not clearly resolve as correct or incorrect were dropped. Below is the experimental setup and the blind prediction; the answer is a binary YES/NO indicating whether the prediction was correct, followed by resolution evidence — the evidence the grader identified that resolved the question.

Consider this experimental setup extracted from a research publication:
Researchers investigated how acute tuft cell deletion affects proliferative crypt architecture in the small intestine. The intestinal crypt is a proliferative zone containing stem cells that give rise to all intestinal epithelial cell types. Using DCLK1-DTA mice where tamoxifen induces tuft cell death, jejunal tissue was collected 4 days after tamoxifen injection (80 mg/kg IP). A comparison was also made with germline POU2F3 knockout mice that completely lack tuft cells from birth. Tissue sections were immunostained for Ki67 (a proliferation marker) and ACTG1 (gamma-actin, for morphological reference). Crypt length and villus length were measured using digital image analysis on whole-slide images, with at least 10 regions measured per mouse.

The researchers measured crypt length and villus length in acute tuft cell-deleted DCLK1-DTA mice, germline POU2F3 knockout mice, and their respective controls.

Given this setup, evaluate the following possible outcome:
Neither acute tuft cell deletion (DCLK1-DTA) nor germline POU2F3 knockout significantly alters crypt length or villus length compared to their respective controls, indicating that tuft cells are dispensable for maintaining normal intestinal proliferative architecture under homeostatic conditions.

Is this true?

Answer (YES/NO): NO